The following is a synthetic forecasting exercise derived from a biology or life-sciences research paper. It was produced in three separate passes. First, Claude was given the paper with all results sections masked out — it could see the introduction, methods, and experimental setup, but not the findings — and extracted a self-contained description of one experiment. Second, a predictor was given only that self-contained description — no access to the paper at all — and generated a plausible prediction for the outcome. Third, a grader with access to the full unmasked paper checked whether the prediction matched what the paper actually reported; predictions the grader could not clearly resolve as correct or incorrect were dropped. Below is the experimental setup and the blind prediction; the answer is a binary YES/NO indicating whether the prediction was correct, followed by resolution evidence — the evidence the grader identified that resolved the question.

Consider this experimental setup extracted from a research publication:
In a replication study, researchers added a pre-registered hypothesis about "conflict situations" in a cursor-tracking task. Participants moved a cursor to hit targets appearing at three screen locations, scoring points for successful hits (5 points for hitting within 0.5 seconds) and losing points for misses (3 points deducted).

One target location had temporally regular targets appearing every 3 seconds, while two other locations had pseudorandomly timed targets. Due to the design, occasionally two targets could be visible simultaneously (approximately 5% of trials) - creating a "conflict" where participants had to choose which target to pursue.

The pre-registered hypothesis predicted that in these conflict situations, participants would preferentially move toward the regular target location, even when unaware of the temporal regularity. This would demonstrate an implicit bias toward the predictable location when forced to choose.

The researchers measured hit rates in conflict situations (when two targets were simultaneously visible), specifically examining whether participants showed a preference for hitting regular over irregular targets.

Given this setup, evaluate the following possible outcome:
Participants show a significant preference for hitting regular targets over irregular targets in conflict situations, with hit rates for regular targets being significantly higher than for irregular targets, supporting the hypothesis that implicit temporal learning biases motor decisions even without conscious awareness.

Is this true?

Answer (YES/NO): NO